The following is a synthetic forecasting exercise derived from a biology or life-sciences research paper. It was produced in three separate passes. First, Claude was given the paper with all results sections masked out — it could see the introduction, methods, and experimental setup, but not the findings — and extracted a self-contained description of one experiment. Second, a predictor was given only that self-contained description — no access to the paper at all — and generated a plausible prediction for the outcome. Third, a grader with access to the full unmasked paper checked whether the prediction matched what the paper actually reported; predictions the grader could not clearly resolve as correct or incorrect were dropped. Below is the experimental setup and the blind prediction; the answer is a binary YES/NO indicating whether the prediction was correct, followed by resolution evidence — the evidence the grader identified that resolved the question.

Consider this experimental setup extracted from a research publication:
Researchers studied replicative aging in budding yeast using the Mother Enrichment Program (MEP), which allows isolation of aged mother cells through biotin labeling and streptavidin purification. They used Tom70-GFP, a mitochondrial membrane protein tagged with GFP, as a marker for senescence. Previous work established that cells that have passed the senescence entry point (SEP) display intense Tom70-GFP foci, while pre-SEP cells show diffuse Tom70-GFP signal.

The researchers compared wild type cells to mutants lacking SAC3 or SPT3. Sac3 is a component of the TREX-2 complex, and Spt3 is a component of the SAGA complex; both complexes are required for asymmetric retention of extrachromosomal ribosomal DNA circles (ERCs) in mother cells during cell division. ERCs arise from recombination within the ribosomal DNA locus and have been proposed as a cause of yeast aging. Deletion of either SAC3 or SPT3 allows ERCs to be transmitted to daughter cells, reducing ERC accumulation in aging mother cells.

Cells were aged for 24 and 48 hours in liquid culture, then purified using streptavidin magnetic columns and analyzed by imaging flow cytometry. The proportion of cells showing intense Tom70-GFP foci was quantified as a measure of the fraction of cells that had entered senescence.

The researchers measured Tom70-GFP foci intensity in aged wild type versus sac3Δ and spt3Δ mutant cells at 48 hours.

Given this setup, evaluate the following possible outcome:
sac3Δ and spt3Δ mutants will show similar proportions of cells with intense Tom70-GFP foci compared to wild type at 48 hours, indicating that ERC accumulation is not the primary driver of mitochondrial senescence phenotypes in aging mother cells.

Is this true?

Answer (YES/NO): NO